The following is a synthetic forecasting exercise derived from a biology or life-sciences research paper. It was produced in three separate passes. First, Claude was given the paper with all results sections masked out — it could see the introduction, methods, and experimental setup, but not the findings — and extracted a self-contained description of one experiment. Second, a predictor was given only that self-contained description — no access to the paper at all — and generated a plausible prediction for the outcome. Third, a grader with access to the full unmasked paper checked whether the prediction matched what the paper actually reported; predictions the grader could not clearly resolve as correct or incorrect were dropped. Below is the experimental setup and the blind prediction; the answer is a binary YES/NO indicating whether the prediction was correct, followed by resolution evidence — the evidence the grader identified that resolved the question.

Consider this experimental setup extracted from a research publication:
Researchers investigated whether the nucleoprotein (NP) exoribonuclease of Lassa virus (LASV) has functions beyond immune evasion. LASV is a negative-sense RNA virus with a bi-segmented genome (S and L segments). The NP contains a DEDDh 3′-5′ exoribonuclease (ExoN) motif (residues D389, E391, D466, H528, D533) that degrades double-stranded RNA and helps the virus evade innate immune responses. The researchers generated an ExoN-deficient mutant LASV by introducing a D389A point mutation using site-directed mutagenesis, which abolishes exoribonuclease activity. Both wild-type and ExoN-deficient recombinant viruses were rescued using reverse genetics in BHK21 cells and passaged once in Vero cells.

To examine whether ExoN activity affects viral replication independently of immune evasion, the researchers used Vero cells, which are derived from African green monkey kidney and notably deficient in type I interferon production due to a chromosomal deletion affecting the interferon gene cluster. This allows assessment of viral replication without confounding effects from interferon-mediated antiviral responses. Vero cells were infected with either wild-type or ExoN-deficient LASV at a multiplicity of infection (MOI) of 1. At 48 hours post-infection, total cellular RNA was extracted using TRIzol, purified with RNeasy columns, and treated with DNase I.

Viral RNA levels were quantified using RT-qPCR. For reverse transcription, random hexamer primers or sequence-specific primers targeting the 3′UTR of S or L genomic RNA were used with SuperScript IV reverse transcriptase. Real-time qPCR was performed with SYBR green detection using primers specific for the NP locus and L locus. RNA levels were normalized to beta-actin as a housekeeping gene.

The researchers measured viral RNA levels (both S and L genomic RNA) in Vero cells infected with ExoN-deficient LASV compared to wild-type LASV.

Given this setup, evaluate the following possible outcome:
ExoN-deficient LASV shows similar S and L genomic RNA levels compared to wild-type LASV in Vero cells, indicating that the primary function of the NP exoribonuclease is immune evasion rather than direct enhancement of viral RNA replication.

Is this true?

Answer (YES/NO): NO